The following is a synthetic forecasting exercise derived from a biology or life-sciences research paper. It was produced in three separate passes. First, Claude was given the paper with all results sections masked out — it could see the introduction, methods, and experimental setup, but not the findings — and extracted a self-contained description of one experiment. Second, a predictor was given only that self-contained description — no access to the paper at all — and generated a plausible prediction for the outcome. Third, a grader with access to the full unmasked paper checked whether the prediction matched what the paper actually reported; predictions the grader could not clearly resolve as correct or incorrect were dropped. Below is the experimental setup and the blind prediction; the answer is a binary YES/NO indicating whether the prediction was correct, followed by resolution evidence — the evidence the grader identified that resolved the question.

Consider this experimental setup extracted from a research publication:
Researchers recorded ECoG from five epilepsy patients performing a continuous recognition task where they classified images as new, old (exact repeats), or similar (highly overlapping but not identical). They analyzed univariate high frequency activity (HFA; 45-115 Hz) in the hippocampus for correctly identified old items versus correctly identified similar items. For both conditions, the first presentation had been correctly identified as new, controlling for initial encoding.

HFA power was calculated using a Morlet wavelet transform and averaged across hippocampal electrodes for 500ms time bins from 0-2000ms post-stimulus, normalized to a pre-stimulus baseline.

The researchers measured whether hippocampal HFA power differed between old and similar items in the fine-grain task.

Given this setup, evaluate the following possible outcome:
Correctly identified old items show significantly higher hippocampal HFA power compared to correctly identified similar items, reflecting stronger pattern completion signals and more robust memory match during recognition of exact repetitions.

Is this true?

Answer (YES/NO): NO